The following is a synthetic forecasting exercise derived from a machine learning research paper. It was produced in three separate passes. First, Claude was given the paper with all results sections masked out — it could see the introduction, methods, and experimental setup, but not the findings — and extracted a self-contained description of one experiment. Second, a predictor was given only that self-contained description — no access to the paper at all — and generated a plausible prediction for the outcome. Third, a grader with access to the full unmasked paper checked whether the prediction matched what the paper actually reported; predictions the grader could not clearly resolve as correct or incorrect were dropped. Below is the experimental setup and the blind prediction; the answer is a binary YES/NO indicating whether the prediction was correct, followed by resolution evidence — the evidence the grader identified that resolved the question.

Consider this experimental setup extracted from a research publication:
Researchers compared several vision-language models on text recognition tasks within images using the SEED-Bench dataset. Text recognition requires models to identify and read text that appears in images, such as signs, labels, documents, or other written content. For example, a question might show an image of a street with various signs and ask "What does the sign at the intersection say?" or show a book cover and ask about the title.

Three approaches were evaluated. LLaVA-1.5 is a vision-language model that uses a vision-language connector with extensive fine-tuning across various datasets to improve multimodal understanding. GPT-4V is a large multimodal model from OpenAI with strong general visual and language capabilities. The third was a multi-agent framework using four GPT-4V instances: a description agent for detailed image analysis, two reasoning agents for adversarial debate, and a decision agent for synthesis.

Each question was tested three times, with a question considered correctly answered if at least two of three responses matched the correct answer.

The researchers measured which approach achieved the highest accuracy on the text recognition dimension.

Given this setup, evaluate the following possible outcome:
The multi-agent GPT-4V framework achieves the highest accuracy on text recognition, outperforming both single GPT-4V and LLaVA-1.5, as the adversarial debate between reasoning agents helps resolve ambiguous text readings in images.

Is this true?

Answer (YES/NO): NO